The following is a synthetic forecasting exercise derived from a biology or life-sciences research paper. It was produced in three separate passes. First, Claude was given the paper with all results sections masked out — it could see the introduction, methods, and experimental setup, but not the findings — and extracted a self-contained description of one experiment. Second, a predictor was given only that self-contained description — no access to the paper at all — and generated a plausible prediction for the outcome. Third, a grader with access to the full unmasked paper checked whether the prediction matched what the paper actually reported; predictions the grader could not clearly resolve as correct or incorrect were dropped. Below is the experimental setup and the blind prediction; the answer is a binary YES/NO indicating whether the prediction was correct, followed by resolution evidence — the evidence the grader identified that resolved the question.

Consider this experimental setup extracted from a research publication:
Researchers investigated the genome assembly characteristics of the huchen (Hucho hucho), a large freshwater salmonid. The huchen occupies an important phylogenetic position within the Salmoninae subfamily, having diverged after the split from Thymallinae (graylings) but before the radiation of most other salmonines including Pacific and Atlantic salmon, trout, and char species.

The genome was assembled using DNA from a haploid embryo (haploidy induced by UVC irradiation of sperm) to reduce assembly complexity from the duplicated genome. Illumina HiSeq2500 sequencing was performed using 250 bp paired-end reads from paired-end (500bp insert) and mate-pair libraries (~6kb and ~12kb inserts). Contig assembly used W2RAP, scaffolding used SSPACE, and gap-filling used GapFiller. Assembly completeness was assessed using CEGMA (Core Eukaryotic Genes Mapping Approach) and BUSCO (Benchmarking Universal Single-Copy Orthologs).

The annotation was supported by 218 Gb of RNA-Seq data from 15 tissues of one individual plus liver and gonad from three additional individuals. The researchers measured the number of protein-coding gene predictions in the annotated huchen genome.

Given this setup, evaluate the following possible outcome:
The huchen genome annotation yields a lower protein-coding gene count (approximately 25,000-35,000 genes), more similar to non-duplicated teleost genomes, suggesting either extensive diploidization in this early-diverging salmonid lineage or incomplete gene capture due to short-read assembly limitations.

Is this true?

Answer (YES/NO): NO